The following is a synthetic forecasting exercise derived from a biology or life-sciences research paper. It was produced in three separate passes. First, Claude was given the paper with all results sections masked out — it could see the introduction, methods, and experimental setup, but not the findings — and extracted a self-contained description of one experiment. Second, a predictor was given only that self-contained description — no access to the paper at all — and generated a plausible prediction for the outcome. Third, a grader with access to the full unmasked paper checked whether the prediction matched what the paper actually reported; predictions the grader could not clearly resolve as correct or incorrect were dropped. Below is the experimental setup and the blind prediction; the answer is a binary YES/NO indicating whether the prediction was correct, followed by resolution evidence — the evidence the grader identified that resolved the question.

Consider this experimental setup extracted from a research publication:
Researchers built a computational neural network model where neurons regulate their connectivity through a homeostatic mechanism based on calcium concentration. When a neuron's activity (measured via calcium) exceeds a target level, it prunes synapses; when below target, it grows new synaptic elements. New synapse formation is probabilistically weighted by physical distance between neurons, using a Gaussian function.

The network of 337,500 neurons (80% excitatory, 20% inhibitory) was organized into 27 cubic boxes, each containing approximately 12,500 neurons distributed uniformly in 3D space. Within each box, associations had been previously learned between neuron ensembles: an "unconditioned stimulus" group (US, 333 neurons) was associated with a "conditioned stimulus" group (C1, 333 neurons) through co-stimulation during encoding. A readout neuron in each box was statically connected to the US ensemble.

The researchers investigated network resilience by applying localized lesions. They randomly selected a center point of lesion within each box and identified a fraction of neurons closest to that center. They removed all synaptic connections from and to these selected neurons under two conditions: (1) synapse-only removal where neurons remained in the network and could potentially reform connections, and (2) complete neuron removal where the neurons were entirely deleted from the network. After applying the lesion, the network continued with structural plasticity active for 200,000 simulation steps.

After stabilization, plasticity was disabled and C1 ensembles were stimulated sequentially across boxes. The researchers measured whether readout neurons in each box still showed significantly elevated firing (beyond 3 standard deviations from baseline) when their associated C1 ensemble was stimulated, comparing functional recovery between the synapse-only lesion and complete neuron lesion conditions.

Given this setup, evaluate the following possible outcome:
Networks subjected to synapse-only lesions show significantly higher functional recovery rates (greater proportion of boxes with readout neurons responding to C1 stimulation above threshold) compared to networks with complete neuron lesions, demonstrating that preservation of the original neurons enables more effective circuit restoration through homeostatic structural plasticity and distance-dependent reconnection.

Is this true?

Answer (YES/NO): NO